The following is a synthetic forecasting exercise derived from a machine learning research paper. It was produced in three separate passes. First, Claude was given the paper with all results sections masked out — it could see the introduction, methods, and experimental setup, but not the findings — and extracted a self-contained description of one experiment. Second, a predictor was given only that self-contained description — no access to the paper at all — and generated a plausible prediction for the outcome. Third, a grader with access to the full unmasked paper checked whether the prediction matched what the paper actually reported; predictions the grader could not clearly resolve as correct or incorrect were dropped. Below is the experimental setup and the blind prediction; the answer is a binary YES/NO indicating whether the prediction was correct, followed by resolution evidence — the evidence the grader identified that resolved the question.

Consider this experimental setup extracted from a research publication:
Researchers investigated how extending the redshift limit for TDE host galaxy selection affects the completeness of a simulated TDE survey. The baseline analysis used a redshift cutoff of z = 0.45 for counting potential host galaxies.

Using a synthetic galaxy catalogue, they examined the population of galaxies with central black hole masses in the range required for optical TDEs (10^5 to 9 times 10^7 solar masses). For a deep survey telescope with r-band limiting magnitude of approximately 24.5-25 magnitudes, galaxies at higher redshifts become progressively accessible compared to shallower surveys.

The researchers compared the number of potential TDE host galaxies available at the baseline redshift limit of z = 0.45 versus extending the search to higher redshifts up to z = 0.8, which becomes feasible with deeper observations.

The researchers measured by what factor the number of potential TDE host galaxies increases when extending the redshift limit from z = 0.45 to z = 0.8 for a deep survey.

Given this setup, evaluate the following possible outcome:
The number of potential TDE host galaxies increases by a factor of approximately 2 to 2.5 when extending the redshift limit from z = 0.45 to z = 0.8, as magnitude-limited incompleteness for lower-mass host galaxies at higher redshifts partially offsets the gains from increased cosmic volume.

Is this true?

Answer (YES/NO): NO